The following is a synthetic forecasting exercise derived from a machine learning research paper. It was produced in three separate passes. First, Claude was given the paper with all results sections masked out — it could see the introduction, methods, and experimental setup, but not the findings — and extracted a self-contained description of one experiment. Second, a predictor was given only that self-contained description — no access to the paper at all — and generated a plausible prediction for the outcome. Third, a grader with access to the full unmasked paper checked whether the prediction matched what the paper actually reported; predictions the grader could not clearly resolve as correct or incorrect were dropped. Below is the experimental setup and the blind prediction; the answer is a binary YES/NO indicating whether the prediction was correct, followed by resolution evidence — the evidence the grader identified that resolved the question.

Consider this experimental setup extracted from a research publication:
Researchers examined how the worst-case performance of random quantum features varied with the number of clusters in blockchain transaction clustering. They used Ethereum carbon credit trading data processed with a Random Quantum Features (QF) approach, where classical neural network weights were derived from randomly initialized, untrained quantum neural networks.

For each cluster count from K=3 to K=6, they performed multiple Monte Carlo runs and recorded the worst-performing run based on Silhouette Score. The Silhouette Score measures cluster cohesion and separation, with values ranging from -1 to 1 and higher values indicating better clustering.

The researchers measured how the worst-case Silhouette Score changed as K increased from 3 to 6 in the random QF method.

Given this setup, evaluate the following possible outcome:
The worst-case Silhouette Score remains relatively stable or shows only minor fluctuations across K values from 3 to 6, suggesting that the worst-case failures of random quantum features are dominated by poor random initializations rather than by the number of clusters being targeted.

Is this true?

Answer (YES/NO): NO